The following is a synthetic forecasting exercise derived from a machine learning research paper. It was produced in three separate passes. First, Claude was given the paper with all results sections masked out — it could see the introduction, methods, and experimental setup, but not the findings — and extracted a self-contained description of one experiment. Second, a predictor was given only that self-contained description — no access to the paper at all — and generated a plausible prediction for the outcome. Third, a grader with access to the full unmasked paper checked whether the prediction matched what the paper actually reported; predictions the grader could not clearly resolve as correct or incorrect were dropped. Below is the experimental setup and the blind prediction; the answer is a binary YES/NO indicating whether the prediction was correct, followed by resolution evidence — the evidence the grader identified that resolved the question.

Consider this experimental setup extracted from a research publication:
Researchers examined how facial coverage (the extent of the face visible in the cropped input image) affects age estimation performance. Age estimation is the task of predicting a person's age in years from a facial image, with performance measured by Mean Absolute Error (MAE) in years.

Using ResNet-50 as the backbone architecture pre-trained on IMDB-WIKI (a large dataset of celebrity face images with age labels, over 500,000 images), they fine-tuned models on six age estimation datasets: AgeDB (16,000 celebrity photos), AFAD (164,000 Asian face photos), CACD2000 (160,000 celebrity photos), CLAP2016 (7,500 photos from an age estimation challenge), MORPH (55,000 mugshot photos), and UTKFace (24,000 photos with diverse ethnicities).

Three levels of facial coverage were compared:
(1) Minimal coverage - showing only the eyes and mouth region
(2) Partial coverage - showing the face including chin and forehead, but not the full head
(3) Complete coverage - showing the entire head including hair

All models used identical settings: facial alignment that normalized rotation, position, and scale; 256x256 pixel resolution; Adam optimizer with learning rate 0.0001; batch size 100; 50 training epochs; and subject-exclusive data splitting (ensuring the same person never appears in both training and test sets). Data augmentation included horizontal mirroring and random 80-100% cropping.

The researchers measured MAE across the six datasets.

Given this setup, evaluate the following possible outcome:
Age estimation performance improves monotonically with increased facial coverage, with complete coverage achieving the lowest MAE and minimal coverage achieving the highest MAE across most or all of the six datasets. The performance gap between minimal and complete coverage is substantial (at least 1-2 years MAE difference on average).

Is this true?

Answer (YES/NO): NO